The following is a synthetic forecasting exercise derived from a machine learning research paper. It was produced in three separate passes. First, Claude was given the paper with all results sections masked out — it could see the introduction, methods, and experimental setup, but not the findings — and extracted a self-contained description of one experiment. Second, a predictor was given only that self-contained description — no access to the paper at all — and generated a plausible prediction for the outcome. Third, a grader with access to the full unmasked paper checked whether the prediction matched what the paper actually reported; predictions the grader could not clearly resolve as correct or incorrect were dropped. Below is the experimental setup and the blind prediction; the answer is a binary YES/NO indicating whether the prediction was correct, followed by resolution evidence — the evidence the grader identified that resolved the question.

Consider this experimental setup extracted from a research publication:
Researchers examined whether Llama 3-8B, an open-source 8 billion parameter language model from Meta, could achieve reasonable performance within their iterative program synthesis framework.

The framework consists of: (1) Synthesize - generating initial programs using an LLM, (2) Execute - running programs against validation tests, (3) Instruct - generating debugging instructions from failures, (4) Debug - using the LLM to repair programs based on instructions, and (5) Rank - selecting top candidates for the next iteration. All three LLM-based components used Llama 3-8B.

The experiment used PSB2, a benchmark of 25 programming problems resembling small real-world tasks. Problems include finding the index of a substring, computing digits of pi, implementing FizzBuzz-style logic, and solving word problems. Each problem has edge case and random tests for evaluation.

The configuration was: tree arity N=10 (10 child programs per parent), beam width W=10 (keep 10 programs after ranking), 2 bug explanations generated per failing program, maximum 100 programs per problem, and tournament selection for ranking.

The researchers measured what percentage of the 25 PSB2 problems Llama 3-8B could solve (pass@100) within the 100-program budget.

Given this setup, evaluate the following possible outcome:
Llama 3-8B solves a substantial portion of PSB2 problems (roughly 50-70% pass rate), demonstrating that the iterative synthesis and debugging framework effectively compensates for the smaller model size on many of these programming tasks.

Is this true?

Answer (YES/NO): NO